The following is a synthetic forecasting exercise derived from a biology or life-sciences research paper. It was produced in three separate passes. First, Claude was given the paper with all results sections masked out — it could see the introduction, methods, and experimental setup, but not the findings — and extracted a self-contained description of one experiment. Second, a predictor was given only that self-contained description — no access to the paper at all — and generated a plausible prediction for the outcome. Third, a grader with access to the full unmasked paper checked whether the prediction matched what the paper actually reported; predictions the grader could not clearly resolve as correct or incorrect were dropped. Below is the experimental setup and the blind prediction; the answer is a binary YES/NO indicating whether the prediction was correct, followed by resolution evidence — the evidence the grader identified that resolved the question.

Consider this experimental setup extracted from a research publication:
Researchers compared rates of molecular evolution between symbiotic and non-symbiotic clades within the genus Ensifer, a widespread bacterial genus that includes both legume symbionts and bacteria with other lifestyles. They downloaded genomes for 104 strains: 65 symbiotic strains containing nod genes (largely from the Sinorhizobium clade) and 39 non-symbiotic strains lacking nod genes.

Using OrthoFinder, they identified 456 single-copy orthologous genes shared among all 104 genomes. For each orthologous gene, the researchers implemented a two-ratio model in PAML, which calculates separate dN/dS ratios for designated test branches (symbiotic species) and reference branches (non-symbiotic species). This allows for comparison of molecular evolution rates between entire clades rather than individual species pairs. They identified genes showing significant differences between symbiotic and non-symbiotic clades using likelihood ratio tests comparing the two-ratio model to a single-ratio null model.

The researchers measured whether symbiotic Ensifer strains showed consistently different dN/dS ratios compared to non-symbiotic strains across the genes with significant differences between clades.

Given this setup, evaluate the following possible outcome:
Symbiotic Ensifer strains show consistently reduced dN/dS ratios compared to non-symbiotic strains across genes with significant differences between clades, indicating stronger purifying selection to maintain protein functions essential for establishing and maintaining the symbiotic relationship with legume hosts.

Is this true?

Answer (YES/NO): NO